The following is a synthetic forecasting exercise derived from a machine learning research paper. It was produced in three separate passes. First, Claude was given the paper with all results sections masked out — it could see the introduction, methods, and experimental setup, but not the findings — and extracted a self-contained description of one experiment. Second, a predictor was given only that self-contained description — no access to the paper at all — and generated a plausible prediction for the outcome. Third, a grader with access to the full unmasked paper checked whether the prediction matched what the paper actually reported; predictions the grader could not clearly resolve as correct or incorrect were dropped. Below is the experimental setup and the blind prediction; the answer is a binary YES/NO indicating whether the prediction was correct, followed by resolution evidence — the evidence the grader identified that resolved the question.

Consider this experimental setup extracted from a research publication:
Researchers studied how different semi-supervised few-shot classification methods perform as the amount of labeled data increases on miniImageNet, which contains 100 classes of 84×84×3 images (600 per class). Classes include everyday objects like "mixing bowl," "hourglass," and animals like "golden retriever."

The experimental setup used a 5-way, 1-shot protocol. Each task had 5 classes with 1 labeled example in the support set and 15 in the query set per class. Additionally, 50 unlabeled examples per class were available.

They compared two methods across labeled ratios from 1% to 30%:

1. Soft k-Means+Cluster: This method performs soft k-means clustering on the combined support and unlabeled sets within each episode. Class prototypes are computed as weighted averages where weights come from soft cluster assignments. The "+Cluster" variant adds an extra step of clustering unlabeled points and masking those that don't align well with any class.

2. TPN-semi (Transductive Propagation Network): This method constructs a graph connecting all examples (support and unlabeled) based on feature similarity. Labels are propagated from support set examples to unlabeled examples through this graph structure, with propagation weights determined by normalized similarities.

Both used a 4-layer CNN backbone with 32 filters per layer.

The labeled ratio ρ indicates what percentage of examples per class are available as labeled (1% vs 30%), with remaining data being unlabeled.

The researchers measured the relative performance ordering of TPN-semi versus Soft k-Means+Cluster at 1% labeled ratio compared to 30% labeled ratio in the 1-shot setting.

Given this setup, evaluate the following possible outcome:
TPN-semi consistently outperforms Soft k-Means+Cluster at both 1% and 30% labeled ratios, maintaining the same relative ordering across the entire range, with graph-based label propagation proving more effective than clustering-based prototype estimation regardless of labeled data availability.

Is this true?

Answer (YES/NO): YES